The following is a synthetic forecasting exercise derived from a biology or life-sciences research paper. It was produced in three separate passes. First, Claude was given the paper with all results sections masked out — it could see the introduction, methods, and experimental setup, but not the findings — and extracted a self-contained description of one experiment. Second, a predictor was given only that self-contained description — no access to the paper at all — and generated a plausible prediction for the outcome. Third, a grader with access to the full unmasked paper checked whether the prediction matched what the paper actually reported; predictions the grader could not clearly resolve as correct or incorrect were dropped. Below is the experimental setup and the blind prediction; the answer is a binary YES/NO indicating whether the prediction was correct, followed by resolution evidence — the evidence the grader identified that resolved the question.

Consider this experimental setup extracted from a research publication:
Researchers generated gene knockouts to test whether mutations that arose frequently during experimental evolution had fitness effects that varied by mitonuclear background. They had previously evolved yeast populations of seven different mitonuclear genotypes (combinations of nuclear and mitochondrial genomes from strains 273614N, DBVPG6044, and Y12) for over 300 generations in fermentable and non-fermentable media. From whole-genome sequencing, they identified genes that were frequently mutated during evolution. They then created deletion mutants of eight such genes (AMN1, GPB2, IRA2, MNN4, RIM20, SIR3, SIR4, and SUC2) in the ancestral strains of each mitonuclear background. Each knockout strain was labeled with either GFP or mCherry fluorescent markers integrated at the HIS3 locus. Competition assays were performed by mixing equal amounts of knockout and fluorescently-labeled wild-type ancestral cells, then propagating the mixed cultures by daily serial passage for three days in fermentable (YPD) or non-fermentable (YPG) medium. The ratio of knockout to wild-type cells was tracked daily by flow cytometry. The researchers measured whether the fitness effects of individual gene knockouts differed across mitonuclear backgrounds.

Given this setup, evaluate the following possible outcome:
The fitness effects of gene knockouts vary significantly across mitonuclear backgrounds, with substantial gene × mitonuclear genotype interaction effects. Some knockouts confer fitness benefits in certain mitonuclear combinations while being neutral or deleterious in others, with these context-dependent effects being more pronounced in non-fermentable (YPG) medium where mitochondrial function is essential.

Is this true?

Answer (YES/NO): NO